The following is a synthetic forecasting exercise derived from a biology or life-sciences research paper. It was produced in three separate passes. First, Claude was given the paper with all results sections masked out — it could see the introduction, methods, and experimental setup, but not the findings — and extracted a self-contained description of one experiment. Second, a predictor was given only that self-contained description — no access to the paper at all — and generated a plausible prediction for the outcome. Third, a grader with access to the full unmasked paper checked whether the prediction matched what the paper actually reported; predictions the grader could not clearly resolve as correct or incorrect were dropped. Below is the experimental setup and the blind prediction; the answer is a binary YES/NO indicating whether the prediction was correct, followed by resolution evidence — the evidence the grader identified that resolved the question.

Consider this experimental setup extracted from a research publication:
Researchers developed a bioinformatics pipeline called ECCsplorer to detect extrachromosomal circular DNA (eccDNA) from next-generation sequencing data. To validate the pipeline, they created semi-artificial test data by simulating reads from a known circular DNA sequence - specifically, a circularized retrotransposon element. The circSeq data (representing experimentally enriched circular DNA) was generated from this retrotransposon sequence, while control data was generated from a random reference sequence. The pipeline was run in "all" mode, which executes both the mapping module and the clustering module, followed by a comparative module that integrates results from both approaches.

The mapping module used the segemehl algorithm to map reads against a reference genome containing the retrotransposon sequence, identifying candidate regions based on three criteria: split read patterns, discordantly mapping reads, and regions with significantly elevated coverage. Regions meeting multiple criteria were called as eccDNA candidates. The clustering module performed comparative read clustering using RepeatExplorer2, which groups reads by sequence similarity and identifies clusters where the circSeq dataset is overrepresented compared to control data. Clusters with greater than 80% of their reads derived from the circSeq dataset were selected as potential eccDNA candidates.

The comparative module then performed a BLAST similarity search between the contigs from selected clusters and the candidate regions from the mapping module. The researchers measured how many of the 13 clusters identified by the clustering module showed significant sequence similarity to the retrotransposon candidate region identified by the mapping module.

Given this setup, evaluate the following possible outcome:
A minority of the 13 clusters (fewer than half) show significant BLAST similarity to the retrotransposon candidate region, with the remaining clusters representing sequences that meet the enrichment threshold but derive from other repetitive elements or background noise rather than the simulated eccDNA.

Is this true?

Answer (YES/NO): NO